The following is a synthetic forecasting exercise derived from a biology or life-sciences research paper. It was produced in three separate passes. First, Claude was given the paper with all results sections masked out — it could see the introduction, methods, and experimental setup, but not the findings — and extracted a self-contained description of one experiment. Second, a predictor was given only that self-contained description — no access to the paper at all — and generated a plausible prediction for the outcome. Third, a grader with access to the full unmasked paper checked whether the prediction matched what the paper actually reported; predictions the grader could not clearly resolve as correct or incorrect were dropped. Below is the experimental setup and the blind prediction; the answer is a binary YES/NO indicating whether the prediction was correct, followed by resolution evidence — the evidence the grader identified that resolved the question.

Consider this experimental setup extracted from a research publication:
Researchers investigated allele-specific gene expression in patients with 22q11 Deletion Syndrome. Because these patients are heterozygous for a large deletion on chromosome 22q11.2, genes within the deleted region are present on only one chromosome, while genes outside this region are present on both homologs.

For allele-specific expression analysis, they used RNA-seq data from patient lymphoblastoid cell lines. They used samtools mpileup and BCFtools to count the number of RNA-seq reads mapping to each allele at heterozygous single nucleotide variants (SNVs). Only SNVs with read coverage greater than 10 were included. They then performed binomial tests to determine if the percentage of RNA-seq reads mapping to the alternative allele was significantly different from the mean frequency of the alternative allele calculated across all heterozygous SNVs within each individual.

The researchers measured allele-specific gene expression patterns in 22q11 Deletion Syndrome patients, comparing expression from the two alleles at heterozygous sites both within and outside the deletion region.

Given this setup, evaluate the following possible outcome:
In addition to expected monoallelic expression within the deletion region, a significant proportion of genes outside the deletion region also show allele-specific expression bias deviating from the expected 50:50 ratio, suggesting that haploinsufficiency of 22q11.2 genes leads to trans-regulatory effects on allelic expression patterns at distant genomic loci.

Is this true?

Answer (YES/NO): NO